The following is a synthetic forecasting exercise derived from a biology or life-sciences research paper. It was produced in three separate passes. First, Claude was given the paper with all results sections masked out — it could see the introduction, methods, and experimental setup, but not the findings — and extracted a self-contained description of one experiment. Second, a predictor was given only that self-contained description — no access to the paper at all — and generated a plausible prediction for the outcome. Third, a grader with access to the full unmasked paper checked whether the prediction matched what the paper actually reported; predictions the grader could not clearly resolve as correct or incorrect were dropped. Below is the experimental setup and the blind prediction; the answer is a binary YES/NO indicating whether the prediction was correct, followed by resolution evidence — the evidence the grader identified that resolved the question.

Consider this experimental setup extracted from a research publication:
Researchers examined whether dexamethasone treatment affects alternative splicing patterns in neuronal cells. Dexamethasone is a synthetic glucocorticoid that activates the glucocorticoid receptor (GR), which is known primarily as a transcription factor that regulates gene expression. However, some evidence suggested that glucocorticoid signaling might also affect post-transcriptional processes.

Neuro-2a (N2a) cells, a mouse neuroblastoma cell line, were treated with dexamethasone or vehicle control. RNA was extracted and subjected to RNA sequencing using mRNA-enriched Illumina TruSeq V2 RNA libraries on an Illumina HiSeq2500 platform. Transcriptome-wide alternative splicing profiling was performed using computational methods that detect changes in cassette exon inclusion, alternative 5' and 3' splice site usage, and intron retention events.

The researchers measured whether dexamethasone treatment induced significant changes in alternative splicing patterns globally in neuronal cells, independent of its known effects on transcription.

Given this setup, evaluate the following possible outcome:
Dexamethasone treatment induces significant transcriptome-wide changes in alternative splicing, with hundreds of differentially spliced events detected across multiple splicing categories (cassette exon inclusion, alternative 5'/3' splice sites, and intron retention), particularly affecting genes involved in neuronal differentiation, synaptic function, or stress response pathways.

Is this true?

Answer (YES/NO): NO